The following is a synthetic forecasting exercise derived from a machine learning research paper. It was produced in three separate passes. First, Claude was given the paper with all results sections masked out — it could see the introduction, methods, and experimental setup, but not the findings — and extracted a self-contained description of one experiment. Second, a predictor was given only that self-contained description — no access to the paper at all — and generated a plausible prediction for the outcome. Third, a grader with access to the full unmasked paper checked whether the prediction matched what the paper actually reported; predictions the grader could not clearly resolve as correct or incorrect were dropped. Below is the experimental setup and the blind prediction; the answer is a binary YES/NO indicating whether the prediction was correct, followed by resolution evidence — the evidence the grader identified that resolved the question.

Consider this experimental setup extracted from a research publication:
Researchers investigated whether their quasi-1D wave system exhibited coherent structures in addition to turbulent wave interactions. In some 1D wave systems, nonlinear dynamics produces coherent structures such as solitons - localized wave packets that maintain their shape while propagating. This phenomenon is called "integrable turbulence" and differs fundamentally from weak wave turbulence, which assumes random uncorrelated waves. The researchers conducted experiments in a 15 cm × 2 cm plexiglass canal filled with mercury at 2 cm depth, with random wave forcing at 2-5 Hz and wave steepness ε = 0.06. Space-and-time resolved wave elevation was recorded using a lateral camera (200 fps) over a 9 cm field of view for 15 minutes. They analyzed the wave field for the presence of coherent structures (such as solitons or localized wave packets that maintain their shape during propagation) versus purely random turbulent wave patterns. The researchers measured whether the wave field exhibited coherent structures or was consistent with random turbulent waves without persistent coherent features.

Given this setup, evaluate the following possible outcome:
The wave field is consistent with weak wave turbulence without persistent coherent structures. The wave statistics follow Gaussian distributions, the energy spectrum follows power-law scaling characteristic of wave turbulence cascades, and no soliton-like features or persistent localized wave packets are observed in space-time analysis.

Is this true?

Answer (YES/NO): YES